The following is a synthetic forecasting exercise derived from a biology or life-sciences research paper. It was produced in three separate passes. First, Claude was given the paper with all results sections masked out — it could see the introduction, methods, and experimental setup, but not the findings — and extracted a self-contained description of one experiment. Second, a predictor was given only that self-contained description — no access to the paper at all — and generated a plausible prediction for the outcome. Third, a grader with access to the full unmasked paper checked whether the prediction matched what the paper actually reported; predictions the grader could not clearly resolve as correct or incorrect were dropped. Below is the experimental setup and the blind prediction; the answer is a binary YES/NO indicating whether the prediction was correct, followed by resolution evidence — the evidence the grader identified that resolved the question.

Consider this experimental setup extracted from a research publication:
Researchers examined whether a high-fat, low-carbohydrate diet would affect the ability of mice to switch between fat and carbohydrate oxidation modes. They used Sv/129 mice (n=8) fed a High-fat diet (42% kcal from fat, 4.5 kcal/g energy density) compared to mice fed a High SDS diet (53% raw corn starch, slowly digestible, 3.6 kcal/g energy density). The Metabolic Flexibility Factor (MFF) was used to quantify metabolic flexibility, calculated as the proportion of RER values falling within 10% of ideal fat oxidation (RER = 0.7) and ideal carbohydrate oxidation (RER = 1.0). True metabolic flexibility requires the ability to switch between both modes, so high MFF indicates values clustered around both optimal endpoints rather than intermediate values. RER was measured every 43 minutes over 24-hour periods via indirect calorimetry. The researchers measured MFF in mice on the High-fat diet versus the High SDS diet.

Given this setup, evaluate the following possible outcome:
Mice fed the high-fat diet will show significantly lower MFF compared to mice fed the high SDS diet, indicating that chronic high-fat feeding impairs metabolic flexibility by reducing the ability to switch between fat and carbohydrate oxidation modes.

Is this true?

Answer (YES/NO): YES